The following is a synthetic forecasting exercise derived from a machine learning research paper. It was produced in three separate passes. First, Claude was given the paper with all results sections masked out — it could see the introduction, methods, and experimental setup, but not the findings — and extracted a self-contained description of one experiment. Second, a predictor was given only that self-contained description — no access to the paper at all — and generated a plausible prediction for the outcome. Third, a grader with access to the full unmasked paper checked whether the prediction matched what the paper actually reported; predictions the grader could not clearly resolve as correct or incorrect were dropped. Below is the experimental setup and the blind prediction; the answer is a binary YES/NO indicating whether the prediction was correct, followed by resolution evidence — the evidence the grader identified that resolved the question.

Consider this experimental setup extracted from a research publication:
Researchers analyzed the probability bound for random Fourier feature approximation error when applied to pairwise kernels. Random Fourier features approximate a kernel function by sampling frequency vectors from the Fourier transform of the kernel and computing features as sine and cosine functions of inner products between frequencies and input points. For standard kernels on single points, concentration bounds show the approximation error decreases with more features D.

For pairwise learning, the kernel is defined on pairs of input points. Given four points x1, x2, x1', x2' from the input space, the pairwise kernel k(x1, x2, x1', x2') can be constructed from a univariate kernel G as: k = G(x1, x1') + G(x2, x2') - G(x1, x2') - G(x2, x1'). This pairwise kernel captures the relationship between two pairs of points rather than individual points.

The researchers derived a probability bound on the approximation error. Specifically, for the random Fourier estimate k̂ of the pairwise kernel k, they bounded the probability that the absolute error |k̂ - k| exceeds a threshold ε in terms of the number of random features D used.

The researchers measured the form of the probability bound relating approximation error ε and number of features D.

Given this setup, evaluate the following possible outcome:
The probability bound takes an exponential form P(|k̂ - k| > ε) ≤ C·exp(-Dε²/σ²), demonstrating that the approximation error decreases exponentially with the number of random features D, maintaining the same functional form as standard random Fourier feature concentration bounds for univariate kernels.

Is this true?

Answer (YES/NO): NO